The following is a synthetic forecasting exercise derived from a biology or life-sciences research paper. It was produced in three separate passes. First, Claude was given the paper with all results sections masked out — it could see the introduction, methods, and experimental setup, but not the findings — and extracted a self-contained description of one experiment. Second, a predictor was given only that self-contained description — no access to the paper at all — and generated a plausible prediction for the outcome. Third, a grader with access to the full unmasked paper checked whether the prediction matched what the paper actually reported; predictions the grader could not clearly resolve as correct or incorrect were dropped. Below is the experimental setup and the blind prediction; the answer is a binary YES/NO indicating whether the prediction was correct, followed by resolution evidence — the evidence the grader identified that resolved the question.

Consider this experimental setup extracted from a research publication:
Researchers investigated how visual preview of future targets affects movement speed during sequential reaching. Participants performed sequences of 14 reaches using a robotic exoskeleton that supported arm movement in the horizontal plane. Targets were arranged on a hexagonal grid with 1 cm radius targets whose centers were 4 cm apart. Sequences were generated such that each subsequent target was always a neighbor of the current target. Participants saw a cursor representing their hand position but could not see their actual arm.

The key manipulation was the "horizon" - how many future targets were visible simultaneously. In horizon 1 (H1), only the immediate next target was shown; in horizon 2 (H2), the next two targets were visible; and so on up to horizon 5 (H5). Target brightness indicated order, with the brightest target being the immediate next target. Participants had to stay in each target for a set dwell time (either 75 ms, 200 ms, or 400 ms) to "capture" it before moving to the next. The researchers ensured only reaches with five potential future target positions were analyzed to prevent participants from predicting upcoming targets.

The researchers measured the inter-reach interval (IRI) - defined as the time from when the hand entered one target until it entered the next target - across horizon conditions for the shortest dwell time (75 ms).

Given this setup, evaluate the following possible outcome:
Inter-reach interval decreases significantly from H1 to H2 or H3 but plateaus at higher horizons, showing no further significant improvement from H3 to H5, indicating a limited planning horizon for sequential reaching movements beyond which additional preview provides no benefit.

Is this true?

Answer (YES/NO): YES